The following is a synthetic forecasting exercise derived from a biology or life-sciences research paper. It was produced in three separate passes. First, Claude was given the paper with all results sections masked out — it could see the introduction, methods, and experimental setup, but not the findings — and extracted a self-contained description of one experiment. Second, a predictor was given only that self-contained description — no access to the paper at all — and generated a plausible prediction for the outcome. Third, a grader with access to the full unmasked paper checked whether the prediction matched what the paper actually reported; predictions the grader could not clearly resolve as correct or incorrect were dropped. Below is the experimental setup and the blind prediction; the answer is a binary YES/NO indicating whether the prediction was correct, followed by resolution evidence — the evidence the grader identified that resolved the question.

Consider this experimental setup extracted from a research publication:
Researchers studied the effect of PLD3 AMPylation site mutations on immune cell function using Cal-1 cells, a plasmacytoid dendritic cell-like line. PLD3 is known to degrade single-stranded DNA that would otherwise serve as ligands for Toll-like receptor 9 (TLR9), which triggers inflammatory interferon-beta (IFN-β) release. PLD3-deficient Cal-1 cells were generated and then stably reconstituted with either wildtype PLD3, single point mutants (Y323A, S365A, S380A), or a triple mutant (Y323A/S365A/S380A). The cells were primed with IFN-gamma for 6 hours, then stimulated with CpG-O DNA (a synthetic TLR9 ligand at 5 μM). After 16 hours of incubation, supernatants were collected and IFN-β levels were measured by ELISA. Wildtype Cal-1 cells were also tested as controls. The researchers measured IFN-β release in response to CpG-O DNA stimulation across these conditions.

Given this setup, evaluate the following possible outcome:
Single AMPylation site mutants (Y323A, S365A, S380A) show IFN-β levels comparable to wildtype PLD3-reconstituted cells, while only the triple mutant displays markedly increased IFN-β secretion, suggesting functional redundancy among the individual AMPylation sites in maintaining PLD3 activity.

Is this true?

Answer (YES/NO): NO